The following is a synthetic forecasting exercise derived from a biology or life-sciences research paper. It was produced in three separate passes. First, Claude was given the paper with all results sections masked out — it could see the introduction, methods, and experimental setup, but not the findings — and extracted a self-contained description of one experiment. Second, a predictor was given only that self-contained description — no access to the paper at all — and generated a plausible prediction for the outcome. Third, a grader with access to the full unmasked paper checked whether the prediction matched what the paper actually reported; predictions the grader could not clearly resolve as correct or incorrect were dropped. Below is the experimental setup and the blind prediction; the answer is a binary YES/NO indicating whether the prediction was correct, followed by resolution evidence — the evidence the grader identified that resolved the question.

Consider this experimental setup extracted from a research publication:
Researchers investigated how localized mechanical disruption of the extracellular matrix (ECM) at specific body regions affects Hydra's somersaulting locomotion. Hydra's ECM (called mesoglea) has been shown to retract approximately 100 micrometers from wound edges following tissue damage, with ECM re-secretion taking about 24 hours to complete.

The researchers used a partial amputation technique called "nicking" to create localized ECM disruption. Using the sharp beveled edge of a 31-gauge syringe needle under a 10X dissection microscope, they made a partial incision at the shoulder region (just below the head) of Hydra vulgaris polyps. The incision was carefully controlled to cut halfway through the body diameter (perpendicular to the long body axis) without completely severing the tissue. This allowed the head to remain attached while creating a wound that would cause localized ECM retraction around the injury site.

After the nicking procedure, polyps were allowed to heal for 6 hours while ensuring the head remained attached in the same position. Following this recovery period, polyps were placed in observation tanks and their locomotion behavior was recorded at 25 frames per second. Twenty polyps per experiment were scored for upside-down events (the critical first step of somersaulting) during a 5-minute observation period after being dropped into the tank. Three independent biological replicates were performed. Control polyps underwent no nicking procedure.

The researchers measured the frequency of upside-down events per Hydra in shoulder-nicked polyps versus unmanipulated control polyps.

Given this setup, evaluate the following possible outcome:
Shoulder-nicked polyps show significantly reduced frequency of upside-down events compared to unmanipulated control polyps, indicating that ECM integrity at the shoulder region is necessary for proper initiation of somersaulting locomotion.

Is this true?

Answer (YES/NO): YES